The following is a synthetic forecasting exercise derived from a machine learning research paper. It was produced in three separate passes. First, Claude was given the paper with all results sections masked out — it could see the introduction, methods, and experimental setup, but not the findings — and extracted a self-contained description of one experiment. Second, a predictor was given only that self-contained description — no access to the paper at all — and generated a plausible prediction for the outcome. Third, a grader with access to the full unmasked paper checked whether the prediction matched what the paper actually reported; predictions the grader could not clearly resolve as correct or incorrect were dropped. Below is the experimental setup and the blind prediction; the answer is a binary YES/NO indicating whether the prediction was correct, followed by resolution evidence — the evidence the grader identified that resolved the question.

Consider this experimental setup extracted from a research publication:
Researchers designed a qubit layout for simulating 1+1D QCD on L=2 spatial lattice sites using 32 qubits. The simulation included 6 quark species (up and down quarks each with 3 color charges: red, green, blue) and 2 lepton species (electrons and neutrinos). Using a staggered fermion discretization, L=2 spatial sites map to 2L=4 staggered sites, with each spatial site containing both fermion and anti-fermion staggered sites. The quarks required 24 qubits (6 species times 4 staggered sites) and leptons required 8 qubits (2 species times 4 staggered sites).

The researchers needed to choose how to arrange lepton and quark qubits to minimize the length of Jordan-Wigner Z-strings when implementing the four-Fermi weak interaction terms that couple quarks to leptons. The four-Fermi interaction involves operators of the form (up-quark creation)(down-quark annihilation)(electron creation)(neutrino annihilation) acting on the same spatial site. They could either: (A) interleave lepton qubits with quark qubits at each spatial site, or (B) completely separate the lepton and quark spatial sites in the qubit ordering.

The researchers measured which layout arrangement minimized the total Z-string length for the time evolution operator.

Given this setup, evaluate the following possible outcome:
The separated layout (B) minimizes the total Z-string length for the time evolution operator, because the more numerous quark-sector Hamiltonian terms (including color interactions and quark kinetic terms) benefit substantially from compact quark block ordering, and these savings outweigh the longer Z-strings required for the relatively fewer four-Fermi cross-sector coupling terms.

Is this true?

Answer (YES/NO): YES